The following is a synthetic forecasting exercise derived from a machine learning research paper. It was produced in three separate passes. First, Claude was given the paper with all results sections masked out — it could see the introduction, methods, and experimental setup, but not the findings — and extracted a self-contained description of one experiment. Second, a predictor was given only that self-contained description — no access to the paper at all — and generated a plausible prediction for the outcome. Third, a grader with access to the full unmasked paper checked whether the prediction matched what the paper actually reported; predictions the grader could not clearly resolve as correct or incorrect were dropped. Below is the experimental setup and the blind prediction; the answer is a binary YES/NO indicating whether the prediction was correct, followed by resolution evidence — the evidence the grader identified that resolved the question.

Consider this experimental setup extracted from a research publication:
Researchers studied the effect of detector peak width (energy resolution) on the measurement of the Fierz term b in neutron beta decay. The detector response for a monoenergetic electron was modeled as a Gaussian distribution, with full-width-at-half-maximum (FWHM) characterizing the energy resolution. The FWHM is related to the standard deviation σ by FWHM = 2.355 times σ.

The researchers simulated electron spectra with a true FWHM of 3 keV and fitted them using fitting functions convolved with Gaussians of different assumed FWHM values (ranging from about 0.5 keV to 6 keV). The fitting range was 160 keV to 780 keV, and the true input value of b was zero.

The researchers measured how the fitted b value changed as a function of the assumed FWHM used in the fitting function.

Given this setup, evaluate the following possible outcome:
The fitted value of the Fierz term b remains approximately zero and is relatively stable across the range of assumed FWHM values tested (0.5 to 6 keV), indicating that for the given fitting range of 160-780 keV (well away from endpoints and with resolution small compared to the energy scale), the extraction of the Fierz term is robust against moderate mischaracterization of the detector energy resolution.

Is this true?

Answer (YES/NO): YES